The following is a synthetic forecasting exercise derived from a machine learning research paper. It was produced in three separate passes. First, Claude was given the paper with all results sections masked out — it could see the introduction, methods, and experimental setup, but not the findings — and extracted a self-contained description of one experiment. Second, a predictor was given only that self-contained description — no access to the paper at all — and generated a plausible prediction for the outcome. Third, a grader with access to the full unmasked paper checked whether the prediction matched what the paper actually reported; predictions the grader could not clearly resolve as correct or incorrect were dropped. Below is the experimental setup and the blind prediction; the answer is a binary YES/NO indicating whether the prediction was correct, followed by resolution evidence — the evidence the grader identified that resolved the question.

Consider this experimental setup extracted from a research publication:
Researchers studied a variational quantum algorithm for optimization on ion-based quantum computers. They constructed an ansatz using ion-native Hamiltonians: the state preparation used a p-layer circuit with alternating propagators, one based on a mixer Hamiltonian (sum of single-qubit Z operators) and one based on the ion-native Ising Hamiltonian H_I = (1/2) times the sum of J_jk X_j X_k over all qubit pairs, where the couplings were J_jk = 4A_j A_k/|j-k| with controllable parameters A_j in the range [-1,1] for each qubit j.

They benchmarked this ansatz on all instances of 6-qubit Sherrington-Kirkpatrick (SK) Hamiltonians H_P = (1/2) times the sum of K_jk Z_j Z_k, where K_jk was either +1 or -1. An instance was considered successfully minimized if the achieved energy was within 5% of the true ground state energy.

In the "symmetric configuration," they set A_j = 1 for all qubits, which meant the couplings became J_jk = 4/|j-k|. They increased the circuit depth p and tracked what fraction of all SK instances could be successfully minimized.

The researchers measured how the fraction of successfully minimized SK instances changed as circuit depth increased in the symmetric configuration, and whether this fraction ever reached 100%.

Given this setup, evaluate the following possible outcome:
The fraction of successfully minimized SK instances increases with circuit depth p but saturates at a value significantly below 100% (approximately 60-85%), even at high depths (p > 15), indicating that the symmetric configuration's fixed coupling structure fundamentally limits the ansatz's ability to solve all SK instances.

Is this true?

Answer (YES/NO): NO